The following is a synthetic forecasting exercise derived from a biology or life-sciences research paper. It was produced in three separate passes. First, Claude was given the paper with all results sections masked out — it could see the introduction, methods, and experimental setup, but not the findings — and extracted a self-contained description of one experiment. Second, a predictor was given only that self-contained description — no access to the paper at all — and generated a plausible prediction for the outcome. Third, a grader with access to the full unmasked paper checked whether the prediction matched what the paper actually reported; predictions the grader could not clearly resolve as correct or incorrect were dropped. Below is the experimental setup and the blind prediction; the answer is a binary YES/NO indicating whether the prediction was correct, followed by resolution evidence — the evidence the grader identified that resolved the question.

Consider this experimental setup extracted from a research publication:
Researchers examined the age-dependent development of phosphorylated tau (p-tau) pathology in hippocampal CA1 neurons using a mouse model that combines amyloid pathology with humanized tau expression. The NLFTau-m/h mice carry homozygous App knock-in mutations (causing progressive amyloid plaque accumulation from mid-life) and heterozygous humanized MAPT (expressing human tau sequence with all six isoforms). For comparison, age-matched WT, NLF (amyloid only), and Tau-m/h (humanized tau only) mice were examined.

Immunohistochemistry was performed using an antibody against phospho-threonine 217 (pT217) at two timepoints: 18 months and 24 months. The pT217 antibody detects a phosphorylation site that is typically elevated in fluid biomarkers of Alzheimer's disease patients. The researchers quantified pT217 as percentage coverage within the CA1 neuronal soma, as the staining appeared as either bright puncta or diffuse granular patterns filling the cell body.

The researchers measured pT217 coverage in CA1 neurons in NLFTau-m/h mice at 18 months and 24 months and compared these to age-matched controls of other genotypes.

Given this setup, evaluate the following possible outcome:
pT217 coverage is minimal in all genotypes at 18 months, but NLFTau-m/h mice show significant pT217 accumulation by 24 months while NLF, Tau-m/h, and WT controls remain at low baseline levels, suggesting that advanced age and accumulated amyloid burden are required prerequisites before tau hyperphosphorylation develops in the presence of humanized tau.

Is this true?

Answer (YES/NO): YES